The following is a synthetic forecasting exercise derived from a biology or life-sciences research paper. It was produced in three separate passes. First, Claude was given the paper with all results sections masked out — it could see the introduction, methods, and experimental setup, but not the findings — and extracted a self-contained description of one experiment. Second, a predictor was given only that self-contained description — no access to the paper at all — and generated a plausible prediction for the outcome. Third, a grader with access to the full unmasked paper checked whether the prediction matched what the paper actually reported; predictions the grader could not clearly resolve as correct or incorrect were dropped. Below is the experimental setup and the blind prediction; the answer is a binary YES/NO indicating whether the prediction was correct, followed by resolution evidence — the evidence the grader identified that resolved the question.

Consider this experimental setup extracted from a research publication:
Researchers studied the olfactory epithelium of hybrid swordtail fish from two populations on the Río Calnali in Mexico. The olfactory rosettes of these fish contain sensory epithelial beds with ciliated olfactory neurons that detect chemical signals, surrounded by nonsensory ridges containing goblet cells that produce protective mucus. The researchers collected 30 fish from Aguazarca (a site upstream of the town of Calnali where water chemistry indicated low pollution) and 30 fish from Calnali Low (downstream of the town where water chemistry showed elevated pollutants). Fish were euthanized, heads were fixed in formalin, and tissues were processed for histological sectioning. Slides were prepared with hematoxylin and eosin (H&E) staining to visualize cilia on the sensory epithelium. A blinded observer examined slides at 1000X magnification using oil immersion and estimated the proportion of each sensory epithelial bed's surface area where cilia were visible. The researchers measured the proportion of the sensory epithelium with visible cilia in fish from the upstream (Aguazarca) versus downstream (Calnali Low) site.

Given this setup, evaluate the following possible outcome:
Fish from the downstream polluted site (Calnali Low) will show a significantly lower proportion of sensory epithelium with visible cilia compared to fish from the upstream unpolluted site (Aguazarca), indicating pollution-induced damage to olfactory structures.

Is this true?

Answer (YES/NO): NO